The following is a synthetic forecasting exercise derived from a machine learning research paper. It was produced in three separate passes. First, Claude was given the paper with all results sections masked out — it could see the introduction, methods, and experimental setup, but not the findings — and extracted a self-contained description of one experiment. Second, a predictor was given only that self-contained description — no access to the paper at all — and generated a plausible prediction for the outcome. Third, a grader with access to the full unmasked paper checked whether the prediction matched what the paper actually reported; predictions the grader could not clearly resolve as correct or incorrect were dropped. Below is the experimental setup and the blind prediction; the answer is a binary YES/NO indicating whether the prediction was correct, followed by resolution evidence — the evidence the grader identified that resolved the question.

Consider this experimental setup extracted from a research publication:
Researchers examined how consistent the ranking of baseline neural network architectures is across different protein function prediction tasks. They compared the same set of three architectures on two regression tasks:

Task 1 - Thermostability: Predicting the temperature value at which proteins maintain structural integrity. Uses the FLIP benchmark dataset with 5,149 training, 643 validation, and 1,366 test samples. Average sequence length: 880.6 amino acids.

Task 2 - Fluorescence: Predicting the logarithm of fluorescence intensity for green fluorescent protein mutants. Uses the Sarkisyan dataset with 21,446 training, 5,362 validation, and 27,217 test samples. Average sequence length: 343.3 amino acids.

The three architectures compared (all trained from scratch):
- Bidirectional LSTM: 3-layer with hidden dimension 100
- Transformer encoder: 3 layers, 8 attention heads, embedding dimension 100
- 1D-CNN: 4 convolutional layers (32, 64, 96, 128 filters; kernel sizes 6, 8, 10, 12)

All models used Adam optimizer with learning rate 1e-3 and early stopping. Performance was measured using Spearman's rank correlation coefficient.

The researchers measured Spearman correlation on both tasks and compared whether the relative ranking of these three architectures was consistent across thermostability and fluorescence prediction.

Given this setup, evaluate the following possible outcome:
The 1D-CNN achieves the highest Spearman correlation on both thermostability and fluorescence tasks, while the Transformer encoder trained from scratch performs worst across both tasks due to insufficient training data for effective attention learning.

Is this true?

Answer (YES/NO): NO